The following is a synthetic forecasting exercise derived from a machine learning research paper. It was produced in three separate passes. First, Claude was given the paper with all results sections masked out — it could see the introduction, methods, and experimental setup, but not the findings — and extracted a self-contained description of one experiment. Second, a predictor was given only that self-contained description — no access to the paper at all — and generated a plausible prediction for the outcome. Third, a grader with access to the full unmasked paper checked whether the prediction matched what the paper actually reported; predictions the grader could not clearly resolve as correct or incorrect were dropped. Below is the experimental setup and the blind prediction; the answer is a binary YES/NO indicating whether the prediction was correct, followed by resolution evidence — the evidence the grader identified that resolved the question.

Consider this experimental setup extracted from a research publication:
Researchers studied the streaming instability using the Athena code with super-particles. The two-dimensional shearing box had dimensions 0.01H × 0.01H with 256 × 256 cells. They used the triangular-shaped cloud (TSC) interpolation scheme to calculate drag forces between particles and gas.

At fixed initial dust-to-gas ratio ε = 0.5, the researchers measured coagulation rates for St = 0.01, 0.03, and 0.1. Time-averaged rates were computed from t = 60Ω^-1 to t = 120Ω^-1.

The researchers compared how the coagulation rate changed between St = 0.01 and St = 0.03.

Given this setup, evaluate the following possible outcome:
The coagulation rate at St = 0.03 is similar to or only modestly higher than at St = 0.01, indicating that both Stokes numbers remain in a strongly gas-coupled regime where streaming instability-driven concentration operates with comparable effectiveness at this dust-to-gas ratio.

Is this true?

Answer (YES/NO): NO